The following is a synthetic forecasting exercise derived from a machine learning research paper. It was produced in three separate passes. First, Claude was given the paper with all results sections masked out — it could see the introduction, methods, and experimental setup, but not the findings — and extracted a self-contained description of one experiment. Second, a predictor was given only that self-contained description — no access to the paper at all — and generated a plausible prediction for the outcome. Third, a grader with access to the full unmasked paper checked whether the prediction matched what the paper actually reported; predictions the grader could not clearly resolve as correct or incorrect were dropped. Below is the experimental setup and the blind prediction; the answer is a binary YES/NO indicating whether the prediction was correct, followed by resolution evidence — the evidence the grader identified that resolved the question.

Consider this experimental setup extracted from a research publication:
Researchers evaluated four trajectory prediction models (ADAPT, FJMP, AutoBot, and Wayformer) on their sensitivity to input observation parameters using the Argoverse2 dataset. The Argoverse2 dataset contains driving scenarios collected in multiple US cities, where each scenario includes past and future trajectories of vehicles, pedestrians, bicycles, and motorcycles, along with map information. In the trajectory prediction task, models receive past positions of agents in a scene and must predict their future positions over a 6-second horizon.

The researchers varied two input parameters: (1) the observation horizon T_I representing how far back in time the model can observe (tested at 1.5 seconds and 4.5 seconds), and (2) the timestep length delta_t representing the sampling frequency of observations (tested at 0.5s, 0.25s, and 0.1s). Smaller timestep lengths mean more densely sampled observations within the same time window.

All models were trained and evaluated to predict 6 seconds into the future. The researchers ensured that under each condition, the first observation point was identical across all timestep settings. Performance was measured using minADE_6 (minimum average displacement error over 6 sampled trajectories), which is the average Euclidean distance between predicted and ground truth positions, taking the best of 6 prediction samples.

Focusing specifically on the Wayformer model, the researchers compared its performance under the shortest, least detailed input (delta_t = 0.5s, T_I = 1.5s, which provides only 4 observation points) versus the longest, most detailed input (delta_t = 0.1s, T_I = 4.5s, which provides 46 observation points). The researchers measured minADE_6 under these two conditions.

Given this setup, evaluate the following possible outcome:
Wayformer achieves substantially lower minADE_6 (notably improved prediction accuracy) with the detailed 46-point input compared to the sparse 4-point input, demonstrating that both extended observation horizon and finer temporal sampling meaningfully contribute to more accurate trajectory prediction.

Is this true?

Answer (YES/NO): NO